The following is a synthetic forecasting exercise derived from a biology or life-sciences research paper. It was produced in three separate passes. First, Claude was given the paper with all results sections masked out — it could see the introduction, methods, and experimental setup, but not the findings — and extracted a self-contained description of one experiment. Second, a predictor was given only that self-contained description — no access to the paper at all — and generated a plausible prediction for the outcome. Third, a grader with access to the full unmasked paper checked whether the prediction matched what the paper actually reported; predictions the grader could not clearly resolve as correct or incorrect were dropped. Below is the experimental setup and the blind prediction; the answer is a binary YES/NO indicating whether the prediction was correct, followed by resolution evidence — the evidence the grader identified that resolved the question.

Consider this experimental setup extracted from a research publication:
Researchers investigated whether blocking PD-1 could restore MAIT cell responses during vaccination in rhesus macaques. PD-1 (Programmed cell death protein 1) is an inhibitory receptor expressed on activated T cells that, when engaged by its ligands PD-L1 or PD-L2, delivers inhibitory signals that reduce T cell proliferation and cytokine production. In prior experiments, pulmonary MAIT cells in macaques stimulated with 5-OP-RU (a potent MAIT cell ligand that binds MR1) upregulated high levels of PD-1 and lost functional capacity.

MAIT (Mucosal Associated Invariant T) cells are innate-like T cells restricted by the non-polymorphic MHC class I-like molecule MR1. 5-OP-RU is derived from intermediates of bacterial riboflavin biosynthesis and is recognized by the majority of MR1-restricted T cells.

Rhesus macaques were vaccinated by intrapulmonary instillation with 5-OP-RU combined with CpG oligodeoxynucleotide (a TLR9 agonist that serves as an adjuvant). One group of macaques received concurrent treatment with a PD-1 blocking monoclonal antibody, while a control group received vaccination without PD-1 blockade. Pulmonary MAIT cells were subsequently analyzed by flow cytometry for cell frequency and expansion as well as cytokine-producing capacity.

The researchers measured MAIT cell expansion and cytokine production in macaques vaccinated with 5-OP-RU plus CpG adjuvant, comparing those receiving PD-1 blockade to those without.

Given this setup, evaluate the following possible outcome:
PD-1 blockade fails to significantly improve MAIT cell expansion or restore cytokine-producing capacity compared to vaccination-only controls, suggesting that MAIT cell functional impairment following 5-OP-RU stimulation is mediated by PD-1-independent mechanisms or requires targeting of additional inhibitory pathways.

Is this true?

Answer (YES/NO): NO